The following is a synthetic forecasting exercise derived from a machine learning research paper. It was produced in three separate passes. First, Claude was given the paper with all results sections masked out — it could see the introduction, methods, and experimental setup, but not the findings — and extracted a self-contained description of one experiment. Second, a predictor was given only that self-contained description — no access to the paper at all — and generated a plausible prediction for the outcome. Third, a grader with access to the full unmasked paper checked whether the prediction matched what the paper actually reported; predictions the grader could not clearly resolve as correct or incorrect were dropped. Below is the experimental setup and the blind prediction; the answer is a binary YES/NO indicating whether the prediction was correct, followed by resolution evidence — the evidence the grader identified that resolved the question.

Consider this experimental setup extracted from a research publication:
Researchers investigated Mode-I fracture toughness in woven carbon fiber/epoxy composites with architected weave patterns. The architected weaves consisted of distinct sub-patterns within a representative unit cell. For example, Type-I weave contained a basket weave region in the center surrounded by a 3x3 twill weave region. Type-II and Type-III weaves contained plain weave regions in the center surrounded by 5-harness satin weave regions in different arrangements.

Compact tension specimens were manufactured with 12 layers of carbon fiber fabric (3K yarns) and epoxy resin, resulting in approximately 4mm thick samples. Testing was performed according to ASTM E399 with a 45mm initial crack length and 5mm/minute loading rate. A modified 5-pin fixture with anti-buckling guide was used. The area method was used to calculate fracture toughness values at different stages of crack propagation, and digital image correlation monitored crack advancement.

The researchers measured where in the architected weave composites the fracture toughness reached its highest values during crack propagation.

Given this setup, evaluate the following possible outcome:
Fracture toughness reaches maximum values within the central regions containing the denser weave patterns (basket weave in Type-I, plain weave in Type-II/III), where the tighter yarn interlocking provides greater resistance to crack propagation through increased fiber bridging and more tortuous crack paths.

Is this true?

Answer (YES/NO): NO